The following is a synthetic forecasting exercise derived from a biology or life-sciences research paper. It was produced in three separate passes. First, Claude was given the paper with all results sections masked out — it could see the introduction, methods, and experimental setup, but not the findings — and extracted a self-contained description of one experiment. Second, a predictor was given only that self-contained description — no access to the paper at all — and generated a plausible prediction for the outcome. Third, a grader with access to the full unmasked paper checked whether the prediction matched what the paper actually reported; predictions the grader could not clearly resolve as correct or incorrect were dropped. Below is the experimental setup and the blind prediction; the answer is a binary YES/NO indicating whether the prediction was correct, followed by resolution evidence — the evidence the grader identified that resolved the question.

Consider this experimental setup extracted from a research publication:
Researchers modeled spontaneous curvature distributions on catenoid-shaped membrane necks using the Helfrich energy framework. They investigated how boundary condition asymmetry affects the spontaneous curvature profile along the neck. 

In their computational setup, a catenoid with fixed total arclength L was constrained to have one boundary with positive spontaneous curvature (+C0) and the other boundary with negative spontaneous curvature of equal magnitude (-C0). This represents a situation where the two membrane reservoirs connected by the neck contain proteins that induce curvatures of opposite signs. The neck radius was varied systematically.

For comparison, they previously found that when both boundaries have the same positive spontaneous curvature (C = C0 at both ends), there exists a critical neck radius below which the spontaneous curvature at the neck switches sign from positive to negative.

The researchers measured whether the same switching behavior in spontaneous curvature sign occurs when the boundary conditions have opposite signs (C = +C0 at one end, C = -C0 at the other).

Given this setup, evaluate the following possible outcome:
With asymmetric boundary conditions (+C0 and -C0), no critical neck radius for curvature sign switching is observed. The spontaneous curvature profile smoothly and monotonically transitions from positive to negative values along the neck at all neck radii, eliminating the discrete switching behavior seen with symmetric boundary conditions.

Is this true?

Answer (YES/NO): YES